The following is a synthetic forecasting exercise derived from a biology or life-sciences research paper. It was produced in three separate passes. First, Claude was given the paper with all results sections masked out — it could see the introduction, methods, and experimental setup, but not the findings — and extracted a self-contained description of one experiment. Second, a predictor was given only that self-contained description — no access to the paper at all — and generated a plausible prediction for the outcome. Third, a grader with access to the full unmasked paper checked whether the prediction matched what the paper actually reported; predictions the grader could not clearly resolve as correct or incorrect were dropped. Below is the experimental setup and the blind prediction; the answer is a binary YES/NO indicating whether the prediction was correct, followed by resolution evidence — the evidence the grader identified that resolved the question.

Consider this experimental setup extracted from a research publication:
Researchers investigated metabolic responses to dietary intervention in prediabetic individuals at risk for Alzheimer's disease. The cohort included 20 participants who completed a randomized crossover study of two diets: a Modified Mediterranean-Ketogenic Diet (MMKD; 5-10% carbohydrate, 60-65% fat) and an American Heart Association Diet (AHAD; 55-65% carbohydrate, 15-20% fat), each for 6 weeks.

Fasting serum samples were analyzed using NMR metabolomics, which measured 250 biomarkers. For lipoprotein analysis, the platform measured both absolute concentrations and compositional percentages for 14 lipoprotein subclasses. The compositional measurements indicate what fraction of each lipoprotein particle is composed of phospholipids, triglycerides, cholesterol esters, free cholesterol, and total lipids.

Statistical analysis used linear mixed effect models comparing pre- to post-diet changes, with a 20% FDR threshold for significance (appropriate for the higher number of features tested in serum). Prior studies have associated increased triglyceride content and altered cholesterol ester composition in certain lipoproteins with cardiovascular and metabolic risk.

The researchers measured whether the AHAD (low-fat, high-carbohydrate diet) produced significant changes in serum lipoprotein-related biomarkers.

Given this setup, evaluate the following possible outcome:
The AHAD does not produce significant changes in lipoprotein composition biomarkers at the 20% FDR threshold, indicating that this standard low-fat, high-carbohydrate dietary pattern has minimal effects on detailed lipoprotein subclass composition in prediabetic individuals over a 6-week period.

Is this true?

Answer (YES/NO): YES